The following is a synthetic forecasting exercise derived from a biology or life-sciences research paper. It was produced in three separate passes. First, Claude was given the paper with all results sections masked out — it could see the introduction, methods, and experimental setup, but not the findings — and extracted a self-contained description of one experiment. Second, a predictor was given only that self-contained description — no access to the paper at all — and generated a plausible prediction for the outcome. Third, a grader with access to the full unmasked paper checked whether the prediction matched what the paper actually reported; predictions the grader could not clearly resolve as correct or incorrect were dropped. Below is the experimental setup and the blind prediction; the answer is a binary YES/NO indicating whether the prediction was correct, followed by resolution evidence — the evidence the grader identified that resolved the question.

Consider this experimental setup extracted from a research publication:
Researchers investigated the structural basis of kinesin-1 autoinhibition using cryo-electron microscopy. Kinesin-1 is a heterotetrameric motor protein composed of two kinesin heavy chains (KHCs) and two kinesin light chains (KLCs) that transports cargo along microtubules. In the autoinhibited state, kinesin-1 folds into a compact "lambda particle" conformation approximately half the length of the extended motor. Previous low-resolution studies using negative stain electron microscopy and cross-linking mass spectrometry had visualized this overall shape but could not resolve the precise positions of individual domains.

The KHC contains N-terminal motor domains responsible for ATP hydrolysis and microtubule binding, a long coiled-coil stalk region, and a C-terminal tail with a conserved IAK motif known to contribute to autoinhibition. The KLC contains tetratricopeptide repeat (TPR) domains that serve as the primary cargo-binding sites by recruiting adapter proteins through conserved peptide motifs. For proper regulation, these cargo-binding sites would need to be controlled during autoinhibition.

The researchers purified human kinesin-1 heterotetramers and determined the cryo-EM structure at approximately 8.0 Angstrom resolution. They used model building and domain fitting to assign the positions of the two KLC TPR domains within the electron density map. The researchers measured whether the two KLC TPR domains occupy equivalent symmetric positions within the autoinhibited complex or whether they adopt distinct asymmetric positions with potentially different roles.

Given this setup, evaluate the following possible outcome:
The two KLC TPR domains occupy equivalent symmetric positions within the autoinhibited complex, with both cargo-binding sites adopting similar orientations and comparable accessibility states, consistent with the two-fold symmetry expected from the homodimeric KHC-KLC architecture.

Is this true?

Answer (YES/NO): NO